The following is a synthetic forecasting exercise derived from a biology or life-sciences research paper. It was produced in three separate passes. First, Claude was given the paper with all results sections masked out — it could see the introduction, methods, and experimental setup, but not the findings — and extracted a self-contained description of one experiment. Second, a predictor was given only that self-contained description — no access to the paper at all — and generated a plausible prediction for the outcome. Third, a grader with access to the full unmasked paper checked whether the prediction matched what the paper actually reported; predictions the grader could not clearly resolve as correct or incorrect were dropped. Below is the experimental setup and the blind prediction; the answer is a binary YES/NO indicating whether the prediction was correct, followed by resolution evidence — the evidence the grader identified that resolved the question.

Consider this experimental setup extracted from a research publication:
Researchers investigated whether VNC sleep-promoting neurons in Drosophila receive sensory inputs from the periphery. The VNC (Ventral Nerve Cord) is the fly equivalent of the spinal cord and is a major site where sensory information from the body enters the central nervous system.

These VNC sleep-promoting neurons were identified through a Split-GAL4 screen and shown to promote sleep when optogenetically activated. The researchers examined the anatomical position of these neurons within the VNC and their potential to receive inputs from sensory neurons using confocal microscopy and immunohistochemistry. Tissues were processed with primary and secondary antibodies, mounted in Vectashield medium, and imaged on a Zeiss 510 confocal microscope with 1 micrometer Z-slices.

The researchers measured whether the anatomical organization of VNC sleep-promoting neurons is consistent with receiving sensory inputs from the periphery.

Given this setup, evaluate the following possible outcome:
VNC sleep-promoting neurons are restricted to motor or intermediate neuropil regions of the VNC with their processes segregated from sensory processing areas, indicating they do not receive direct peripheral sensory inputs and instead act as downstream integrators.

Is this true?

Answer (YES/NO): NO